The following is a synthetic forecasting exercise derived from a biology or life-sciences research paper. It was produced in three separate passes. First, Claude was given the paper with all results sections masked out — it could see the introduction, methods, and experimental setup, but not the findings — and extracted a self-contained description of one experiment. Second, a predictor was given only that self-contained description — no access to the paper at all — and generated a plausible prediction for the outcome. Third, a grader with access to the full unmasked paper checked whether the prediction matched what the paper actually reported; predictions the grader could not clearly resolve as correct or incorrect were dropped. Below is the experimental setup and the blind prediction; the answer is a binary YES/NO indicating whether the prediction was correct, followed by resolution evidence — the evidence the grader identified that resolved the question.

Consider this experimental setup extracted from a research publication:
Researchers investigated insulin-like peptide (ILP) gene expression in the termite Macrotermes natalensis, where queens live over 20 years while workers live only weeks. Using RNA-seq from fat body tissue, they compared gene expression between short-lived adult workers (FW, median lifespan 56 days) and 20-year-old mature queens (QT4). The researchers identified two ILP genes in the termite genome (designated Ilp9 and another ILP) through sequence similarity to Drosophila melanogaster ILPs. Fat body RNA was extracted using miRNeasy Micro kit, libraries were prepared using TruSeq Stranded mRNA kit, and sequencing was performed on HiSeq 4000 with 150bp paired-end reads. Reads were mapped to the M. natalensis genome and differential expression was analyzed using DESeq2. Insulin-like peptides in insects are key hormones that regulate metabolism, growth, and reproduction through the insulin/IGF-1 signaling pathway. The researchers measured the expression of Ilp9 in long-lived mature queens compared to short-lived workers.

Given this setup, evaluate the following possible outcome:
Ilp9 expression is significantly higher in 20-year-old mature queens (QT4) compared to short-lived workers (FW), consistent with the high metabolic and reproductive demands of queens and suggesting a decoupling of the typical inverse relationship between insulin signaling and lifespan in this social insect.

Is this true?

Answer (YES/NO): YES